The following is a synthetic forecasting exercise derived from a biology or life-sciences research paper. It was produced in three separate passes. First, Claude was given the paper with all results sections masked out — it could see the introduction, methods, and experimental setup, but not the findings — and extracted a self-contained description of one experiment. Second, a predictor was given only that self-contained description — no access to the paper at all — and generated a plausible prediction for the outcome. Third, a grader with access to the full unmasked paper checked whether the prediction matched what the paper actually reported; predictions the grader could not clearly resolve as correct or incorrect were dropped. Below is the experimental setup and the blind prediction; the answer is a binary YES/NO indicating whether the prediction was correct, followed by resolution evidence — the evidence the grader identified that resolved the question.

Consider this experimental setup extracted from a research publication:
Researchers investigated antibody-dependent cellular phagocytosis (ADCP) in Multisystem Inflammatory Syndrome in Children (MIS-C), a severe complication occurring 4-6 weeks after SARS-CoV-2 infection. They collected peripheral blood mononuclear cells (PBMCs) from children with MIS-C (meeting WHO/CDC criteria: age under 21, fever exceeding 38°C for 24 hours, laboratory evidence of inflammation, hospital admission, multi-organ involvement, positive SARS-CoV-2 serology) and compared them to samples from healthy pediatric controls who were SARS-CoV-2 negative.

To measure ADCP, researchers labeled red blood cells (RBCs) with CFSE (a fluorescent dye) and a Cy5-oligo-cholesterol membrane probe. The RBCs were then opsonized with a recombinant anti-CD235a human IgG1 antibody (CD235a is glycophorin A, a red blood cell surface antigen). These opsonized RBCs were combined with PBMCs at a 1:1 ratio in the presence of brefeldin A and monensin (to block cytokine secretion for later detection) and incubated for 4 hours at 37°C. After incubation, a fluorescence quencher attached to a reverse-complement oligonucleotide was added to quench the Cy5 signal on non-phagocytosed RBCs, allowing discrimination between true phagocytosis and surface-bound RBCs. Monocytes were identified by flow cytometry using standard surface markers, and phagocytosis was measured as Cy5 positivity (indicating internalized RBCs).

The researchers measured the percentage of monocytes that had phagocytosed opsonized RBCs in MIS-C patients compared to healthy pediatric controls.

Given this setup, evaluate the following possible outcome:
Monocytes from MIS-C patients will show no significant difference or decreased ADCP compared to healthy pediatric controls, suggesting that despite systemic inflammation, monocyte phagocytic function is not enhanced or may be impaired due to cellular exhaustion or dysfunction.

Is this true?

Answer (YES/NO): NO